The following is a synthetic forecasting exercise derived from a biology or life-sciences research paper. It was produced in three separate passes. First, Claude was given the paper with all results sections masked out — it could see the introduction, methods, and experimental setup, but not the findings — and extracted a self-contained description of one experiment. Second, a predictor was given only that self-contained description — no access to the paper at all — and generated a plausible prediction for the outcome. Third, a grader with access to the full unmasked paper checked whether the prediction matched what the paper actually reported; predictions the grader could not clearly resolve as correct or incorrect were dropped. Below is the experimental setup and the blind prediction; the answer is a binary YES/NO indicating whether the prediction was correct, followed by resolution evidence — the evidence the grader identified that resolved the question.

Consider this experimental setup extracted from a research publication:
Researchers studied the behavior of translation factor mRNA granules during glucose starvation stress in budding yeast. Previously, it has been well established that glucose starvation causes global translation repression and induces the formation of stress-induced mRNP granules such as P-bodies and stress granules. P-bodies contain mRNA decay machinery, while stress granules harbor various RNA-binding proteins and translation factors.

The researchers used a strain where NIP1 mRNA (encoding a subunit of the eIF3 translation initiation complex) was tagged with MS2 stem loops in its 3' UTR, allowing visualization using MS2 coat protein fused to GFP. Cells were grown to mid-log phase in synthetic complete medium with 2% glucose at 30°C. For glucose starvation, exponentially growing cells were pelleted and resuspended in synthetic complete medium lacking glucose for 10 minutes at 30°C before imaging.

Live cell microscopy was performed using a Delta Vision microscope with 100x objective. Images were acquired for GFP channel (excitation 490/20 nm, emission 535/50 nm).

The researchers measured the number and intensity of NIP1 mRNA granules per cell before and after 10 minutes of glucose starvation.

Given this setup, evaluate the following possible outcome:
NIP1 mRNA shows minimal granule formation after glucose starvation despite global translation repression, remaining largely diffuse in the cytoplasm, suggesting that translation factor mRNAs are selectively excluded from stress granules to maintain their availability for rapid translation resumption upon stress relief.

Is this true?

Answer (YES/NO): NO